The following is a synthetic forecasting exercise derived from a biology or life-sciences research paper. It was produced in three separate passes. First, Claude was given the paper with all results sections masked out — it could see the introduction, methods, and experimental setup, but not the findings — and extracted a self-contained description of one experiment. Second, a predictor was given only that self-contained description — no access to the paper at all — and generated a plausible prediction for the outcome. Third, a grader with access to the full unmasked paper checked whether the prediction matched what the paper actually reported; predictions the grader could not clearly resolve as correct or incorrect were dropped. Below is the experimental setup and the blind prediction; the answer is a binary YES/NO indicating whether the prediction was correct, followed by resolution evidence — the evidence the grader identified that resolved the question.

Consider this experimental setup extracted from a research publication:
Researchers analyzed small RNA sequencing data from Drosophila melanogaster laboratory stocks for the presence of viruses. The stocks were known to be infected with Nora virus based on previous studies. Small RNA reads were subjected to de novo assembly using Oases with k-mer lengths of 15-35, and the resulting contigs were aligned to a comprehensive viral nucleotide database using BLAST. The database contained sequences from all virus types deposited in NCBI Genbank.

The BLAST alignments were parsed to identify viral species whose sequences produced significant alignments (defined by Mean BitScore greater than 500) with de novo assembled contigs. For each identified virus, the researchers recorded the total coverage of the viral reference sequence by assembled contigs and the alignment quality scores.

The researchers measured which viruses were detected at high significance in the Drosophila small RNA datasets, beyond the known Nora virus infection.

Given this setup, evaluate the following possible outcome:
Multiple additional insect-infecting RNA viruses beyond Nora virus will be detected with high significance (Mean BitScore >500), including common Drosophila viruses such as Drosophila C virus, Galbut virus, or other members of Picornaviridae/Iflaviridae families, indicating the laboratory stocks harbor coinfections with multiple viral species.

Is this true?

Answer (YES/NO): YES